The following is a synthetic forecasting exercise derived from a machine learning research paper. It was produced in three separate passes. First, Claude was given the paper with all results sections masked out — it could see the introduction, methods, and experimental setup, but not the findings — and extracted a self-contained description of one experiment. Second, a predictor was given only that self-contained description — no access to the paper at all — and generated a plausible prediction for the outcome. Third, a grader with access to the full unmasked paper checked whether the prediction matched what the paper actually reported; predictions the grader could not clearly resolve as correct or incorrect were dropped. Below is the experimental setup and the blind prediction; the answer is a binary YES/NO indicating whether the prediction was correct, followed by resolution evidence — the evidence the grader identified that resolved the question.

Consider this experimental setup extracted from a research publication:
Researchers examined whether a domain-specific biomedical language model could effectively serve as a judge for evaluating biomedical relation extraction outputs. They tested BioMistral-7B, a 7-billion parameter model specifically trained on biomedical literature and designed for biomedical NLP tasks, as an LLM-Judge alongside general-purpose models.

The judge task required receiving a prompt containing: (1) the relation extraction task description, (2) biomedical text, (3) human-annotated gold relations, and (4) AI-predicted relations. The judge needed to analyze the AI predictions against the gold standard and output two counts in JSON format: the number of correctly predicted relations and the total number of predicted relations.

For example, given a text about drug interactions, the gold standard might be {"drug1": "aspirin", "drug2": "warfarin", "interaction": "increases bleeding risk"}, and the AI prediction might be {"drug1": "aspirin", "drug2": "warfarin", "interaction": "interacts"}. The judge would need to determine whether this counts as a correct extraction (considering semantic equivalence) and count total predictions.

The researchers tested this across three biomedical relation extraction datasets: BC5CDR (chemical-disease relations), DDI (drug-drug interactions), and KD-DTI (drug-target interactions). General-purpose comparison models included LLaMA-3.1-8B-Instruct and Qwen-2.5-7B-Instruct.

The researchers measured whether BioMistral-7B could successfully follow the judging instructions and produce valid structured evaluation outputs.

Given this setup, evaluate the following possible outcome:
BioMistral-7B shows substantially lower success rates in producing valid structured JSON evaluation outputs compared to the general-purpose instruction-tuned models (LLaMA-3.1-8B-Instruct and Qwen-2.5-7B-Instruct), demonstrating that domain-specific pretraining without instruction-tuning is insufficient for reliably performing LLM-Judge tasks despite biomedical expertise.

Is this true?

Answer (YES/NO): YES